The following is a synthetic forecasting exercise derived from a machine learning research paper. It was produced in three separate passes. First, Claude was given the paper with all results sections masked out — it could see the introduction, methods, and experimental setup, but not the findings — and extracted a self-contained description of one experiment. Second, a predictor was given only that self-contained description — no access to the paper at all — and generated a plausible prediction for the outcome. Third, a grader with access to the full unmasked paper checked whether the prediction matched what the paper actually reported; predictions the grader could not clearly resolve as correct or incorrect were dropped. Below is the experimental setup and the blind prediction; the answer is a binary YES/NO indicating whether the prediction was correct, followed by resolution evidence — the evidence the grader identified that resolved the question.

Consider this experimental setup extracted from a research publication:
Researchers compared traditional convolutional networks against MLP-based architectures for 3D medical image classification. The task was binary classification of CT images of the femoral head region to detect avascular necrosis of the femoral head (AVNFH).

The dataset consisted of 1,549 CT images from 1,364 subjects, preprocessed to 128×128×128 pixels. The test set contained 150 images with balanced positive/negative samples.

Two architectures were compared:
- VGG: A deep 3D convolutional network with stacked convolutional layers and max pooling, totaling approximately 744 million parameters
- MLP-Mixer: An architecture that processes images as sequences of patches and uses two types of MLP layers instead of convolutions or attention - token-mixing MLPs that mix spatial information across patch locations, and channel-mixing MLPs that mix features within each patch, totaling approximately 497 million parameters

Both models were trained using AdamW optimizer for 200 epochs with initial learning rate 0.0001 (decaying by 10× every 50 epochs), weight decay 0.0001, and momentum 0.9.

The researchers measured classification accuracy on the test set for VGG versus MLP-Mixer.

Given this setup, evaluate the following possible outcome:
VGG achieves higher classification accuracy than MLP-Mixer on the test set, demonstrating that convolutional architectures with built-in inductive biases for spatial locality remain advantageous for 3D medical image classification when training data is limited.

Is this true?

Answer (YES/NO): YES